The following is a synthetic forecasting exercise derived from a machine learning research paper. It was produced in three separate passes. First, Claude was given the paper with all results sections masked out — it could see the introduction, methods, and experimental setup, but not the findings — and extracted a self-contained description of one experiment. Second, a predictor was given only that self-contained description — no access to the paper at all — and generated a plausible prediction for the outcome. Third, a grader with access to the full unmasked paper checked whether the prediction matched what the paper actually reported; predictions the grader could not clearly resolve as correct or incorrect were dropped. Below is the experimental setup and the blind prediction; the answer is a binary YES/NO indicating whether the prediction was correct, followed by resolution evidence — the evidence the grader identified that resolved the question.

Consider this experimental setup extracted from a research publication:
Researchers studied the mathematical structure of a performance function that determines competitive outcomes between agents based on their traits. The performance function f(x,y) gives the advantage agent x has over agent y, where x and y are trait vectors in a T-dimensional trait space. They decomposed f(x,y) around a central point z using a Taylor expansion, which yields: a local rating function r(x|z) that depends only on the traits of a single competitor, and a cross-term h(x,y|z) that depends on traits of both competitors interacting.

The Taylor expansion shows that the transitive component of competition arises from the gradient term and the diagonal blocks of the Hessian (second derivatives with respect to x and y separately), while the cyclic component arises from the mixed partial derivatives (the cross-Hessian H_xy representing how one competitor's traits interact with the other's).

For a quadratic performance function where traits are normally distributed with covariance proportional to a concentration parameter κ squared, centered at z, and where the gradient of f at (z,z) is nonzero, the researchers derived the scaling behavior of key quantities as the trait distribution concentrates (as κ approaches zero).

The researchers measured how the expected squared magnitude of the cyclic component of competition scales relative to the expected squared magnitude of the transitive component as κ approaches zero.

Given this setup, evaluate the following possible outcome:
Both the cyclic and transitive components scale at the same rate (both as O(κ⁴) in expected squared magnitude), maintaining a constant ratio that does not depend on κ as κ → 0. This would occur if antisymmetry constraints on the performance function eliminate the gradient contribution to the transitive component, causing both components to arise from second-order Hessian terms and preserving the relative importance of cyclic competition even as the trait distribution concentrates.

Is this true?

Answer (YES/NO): NO